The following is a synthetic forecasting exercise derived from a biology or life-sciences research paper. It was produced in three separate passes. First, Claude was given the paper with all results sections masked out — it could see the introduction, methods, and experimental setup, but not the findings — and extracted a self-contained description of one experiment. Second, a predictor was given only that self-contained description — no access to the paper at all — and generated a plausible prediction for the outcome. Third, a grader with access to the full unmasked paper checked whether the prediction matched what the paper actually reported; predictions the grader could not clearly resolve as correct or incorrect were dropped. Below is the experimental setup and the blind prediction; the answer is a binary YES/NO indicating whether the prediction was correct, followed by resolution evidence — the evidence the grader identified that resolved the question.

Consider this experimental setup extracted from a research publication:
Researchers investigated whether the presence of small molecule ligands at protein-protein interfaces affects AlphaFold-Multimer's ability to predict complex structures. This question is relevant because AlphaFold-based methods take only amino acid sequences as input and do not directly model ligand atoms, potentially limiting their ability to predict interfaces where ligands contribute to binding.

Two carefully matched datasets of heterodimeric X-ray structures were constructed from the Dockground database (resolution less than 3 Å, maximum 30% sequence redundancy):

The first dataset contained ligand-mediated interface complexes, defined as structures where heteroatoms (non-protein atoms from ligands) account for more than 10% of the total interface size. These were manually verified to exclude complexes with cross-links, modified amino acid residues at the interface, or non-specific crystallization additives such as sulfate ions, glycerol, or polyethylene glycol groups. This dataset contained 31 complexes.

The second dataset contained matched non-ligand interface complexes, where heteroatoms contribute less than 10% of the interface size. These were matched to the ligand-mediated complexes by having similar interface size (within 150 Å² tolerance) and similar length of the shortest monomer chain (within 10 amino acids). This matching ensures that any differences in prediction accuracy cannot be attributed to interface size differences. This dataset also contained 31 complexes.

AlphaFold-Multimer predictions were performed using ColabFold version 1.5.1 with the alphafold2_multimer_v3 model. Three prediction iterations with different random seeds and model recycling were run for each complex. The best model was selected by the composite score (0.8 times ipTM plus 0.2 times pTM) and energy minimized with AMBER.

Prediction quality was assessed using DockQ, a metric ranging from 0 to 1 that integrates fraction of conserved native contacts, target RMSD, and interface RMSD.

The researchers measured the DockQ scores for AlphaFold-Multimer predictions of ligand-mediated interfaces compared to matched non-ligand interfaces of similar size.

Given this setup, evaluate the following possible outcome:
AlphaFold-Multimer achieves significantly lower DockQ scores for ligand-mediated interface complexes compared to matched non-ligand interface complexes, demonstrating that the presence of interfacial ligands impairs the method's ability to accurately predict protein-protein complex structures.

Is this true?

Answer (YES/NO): NO